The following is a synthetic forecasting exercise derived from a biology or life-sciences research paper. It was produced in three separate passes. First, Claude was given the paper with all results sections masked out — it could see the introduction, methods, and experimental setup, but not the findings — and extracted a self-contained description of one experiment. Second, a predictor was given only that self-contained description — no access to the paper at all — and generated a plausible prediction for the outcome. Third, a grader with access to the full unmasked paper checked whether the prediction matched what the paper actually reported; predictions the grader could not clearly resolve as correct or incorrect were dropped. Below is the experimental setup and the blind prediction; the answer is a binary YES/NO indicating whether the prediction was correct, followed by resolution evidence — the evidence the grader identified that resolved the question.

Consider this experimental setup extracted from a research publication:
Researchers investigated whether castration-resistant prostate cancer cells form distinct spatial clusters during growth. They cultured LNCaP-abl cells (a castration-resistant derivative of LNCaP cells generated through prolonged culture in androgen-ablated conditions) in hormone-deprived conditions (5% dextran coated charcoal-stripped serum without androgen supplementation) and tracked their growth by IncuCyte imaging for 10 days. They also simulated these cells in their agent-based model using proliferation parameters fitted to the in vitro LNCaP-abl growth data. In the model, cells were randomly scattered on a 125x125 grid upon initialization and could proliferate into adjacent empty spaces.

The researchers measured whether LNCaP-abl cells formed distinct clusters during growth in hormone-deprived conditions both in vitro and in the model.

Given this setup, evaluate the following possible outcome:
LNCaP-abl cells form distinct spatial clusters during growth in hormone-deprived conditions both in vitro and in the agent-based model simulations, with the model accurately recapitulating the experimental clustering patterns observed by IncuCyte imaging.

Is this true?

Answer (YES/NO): YES